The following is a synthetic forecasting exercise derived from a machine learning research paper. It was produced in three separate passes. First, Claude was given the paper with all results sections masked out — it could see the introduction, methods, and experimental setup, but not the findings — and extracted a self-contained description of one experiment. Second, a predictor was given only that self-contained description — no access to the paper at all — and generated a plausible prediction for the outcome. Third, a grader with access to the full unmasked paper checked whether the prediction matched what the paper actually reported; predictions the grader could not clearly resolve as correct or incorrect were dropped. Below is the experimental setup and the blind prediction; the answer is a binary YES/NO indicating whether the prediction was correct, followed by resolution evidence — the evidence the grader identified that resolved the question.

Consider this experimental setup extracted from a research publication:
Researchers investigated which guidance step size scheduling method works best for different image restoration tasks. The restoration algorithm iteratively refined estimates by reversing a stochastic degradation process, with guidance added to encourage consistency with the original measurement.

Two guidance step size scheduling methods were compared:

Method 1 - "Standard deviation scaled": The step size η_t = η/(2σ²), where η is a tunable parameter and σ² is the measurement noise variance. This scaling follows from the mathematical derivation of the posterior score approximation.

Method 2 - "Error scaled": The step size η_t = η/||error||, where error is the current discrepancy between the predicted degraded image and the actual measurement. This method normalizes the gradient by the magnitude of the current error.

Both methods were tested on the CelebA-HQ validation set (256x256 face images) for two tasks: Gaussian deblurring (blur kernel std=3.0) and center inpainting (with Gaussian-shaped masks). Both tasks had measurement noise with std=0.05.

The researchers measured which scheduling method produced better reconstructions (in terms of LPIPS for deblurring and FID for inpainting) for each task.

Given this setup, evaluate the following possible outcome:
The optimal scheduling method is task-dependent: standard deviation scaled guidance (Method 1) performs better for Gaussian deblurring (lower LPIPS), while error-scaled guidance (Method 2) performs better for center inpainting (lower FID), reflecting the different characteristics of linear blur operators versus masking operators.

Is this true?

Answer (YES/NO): YES